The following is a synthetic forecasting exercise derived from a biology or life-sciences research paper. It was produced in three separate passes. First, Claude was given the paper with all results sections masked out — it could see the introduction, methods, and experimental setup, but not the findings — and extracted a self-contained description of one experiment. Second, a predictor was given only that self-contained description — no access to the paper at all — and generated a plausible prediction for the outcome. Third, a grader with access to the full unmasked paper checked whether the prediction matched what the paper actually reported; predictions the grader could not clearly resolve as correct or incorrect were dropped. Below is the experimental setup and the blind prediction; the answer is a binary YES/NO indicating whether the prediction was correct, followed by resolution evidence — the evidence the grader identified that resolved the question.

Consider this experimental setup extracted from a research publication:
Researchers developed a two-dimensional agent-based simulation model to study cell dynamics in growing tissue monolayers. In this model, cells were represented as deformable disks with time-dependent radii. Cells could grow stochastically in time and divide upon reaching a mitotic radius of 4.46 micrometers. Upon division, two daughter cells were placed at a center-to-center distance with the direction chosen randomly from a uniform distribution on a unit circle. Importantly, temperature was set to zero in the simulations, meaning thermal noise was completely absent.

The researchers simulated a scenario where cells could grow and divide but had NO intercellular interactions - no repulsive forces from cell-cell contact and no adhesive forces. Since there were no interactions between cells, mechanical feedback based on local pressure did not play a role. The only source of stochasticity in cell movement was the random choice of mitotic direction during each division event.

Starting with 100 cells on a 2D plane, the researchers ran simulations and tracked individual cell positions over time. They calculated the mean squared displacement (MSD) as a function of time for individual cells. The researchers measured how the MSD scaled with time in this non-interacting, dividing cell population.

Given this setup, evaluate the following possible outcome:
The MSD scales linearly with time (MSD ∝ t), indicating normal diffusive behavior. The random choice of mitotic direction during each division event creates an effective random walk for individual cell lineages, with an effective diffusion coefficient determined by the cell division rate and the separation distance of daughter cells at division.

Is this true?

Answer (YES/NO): YES